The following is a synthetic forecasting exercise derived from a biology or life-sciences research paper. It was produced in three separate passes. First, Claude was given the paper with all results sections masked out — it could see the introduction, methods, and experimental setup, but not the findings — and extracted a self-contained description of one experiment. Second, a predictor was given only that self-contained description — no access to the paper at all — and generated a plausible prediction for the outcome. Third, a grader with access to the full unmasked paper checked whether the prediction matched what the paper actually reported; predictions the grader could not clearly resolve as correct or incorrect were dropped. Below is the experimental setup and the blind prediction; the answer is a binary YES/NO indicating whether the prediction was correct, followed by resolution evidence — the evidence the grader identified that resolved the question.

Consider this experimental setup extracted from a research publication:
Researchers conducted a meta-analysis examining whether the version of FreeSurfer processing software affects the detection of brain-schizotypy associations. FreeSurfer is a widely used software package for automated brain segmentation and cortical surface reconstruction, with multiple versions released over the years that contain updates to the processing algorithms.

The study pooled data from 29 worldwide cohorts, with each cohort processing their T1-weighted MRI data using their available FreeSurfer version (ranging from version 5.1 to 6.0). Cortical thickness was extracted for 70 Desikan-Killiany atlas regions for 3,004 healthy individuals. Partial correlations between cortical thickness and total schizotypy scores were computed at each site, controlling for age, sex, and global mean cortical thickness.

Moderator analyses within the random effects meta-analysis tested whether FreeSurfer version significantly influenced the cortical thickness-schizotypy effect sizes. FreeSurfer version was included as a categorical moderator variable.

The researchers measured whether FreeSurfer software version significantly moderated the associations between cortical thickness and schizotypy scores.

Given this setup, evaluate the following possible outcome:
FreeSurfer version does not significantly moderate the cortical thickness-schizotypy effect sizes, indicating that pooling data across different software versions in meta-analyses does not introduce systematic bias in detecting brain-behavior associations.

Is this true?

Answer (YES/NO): YES